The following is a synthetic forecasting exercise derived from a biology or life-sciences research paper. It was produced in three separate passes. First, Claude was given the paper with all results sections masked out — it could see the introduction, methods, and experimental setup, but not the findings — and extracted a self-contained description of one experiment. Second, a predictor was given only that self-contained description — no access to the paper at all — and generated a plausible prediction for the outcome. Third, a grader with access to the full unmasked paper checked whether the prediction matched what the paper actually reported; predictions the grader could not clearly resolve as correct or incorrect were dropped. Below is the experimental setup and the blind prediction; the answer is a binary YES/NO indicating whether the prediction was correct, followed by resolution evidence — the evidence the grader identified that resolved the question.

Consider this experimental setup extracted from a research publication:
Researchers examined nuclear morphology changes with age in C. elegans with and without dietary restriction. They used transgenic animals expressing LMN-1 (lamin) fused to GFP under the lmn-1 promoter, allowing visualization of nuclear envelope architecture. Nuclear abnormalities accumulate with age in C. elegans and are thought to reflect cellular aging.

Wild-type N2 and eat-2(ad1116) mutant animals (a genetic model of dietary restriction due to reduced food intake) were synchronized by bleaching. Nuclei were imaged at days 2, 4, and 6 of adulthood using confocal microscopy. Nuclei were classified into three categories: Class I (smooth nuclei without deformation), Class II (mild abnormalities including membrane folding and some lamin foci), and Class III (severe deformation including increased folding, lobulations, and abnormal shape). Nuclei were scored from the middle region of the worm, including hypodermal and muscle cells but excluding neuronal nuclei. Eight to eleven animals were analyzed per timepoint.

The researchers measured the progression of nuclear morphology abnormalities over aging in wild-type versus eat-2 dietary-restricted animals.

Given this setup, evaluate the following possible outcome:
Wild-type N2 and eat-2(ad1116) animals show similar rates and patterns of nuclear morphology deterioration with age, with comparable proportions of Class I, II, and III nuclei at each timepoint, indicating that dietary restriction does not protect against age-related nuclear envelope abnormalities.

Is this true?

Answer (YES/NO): NO